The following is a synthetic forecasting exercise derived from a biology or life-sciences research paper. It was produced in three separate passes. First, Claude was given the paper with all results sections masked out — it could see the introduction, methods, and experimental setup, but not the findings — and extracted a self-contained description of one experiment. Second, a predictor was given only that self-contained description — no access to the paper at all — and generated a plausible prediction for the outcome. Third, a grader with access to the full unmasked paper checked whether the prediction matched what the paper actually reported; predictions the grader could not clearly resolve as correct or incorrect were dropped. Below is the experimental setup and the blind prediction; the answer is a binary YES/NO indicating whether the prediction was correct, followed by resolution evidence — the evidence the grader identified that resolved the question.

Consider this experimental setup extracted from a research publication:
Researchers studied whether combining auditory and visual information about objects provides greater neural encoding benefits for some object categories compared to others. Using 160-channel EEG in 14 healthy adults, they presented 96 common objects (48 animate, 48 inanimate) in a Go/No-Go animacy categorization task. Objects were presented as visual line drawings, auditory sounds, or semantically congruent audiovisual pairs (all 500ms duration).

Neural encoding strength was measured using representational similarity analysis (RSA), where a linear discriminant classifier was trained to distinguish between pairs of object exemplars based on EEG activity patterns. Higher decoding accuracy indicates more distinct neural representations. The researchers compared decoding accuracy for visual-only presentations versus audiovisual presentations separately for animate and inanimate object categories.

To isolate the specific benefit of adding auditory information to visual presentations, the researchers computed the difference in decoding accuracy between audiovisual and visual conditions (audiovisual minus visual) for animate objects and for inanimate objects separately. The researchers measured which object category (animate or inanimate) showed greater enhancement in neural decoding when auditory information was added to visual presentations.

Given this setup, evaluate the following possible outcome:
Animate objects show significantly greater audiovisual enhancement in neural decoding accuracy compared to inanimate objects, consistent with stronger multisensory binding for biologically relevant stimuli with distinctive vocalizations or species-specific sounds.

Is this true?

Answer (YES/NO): NO